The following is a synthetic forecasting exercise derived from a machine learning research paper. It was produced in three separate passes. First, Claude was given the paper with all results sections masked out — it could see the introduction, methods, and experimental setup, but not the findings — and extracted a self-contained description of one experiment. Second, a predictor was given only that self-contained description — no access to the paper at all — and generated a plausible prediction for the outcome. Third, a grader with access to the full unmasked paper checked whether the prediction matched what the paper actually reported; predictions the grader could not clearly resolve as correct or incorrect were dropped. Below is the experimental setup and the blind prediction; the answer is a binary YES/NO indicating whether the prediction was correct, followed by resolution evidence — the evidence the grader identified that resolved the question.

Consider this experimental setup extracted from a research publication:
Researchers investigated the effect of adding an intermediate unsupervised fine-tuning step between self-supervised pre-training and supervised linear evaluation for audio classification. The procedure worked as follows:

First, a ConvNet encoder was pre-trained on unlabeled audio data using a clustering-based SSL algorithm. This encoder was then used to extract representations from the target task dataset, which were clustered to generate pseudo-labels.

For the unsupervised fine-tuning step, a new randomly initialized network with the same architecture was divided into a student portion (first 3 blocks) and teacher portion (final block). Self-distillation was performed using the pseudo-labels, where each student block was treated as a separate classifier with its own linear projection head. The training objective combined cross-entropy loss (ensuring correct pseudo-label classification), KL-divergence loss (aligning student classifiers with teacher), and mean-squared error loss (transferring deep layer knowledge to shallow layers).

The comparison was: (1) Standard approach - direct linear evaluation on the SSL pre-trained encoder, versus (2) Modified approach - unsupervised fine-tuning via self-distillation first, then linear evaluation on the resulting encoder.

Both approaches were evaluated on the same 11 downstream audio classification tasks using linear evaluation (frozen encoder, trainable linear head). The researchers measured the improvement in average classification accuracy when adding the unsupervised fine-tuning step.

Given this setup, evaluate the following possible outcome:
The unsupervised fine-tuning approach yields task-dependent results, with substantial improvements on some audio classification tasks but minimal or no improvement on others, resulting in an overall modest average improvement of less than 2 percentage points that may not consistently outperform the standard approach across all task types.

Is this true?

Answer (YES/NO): NO